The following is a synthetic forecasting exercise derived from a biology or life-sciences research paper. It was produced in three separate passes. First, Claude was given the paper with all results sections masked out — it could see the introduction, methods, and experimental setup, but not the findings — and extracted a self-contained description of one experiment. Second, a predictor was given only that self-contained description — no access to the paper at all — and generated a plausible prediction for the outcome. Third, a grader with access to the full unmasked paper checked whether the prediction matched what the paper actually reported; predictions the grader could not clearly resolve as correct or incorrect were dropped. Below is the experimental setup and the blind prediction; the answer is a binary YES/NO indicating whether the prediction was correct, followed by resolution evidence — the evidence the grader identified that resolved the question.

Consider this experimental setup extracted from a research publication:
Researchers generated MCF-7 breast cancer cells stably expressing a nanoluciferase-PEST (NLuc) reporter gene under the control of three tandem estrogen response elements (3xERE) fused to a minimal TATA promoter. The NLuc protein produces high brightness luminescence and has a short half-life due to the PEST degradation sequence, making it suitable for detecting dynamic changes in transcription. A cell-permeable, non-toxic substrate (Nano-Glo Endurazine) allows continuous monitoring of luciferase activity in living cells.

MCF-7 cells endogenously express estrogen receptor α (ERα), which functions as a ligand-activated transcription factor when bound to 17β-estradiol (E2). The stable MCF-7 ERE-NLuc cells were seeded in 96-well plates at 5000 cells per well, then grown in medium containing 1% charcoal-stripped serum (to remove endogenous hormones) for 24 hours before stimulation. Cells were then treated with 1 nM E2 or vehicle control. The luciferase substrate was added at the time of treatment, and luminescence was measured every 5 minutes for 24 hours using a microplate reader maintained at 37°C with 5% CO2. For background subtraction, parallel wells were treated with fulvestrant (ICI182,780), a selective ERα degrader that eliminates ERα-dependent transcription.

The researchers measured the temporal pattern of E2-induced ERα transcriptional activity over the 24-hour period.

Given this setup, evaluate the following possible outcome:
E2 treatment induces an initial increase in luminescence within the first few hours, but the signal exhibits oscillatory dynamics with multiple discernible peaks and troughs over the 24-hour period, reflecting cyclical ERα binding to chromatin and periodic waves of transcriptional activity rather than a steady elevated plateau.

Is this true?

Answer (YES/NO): NO